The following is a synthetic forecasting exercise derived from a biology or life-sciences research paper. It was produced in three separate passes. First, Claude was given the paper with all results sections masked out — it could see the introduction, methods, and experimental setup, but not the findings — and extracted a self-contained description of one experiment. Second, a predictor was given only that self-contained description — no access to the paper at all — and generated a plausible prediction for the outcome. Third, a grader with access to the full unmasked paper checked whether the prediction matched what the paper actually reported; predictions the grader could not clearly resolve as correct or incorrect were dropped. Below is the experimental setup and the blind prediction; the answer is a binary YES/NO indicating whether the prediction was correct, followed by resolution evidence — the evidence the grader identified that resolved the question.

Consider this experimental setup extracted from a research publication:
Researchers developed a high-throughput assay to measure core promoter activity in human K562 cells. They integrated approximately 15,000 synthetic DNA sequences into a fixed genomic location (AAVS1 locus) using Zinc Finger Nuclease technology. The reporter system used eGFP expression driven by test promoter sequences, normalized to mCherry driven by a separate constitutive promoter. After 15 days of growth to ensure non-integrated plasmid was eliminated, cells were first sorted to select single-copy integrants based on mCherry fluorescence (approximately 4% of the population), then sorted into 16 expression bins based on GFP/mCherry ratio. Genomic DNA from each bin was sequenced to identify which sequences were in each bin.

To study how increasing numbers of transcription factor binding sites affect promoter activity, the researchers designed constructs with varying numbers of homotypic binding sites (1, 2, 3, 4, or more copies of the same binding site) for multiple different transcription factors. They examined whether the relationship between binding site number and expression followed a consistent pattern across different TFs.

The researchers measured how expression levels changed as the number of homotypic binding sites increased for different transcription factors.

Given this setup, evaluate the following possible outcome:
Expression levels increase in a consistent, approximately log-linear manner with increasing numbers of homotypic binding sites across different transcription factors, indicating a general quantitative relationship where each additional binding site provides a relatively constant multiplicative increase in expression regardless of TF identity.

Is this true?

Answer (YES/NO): NO